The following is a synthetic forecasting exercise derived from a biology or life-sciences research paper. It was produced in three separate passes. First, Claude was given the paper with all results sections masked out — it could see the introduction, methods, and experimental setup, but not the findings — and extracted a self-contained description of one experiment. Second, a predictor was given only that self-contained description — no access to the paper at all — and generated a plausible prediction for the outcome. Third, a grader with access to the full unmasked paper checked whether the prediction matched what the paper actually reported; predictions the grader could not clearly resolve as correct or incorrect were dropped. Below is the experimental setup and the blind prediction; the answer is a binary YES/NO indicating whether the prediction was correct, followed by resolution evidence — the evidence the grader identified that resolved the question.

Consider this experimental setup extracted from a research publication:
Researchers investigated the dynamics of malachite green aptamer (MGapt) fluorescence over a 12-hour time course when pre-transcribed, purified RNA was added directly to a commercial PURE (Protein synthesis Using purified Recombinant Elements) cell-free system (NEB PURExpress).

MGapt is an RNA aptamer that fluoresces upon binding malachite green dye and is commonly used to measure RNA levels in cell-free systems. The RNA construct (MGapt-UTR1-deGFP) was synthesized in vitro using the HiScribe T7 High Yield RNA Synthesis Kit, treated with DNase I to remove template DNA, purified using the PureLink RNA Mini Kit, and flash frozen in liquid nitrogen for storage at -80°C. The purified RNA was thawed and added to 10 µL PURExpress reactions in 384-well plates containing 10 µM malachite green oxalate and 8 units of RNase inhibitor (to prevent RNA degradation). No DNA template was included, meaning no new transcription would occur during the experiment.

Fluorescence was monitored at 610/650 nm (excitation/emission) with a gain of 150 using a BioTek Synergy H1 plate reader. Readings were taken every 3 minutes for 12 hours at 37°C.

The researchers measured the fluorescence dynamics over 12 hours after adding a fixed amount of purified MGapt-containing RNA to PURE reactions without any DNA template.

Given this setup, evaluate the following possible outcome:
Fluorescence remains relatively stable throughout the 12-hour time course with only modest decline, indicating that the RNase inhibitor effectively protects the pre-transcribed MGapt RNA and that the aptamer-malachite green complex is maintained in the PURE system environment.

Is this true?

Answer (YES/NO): NO